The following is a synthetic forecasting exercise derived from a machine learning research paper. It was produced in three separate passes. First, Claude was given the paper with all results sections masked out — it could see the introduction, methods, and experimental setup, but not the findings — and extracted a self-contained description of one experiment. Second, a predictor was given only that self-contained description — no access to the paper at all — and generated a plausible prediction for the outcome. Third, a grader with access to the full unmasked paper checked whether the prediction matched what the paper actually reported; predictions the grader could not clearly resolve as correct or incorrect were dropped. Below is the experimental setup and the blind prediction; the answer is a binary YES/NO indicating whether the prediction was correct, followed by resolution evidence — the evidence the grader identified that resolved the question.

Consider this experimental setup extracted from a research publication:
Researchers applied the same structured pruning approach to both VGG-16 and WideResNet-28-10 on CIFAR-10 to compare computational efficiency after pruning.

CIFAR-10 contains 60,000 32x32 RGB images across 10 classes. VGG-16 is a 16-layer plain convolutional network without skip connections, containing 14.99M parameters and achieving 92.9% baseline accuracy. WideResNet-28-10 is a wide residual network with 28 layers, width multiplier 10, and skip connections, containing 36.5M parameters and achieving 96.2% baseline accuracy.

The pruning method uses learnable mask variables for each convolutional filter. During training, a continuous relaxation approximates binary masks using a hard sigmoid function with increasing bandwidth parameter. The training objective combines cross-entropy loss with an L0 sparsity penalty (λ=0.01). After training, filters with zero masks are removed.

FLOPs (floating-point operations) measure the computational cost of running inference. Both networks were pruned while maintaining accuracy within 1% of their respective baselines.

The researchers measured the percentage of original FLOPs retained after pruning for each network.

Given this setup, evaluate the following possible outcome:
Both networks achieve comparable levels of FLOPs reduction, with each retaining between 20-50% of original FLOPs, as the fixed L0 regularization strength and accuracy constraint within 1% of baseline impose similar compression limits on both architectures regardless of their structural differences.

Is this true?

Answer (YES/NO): NO